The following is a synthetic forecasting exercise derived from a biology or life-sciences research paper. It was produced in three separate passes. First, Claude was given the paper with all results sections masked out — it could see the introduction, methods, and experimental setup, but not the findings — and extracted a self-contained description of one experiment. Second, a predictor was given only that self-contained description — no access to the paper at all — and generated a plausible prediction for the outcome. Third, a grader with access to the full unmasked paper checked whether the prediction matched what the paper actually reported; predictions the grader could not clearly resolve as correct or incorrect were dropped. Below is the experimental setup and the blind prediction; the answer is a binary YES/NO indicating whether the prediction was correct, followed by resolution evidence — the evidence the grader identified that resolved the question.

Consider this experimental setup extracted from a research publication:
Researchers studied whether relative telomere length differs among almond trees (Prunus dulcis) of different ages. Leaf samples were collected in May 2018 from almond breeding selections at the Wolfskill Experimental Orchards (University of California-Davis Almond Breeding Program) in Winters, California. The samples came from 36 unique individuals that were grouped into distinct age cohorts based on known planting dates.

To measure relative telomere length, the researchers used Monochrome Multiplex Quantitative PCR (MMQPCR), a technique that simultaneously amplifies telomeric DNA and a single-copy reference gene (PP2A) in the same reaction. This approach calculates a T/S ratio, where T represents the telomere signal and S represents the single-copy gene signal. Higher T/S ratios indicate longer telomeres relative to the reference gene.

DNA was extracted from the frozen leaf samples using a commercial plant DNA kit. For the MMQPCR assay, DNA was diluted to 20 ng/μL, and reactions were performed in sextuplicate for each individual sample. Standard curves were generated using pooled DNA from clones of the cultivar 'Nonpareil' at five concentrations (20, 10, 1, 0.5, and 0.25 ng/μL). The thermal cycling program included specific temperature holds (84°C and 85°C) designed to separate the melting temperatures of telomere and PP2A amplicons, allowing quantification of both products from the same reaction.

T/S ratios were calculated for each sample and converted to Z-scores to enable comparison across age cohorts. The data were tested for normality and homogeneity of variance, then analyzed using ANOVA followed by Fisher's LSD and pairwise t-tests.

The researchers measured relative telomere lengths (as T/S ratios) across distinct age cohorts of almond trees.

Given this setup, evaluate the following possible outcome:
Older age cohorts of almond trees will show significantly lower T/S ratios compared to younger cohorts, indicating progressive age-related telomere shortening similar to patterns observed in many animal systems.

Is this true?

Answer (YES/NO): NO